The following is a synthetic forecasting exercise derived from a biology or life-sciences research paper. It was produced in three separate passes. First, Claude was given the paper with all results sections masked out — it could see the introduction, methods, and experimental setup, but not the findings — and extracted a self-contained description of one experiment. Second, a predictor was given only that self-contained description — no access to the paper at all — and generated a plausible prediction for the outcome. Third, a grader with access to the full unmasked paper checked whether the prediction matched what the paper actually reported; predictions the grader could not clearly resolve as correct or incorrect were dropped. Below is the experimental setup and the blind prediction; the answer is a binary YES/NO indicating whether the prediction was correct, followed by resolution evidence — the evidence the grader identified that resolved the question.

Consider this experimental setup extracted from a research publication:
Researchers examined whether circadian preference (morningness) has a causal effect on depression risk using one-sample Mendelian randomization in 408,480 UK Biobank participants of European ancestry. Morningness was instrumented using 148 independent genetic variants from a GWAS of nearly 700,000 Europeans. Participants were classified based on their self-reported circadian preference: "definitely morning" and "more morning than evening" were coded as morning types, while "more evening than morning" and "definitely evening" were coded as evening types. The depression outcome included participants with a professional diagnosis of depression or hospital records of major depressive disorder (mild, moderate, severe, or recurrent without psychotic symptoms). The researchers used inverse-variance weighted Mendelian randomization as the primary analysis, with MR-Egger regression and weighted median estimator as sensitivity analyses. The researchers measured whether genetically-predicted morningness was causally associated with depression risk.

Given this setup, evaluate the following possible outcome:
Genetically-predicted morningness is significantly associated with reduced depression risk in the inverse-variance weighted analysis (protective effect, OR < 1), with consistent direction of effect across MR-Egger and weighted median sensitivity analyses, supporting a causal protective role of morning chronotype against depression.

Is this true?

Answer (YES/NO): NO